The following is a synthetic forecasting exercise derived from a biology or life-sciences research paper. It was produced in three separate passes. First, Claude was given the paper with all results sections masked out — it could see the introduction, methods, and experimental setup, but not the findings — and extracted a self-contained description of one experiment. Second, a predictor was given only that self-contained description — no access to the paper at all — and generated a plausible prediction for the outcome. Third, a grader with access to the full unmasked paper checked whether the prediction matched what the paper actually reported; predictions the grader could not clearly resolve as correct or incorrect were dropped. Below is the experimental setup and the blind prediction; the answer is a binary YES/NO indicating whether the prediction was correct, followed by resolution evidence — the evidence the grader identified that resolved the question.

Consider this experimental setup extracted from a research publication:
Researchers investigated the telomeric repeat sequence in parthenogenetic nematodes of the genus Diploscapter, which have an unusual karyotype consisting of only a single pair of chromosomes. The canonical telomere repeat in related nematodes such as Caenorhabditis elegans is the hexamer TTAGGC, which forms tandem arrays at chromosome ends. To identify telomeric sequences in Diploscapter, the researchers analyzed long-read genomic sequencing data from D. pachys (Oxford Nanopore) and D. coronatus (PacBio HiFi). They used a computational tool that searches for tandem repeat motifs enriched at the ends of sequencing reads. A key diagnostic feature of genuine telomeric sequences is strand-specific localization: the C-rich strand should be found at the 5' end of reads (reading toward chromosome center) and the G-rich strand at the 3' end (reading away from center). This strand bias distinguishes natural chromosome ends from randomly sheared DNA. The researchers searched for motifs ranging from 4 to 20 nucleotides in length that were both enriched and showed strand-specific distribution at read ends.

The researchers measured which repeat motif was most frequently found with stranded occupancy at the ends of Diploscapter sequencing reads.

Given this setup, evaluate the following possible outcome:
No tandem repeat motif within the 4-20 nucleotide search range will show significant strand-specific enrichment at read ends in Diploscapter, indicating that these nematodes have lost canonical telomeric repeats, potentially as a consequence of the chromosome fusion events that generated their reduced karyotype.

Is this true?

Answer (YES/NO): NO